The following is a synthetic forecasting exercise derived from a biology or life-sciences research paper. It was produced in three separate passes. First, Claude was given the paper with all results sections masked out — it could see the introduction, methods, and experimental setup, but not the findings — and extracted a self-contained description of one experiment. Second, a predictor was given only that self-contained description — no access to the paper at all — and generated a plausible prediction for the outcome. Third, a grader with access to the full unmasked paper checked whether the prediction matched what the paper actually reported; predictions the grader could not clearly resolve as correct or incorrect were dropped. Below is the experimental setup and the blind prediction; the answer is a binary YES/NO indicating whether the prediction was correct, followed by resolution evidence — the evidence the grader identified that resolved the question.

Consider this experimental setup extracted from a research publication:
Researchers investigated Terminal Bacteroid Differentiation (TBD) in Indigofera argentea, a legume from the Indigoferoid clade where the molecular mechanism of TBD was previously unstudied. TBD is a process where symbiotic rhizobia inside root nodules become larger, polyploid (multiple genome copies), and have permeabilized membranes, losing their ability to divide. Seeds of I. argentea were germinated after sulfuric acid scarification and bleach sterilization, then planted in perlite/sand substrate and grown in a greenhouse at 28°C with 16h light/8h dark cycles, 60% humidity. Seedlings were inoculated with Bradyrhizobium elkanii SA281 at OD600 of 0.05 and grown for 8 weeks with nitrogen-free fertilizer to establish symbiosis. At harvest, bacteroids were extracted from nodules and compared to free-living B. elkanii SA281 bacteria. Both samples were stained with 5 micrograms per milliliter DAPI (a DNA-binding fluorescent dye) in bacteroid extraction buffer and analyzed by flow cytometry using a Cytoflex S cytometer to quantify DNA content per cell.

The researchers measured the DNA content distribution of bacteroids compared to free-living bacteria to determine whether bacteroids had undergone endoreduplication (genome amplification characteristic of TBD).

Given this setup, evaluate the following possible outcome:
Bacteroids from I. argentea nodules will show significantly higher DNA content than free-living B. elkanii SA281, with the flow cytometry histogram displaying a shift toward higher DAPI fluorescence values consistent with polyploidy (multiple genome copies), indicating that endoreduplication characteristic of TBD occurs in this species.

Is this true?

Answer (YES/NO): YES